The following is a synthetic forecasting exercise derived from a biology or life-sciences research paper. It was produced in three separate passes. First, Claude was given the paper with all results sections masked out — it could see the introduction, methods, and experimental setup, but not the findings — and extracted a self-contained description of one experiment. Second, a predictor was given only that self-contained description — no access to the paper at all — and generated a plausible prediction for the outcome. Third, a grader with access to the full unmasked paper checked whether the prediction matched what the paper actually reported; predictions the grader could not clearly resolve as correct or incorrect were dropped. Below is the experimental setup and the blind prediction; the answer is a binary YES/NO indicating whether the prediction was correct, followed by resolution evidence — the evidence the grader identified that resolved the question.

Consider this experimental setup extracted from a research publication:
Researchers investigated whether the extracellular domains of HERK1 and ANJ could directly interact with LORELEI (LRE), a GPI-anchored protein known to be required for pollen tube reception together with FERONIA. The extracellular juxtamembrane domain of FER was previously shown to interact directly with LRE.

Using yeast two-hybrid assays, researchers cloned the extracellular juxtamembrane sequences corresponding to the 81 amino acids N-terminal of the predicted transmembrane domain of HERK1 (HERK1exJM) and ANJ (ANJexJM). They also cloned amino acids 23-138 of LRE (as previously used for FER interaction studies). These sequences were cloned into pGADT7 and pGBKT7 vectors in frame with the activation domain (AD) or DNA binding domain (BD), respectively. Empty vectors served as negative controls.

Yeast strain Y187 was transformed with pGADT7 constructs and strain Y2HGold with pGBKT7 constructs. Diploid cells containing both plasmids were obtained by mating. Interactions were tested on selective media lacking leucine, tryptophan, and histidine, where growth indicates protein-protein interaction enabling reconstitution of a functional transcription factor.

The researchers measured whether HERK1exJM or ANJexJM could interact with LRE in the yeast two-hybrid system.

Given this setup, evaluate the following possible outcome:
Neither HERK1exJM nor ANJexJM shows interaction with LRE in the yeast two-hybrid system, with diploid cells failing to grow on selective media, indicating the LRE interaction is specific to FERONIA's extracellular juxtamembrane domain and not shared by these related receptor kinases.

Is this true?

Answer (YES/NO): NO